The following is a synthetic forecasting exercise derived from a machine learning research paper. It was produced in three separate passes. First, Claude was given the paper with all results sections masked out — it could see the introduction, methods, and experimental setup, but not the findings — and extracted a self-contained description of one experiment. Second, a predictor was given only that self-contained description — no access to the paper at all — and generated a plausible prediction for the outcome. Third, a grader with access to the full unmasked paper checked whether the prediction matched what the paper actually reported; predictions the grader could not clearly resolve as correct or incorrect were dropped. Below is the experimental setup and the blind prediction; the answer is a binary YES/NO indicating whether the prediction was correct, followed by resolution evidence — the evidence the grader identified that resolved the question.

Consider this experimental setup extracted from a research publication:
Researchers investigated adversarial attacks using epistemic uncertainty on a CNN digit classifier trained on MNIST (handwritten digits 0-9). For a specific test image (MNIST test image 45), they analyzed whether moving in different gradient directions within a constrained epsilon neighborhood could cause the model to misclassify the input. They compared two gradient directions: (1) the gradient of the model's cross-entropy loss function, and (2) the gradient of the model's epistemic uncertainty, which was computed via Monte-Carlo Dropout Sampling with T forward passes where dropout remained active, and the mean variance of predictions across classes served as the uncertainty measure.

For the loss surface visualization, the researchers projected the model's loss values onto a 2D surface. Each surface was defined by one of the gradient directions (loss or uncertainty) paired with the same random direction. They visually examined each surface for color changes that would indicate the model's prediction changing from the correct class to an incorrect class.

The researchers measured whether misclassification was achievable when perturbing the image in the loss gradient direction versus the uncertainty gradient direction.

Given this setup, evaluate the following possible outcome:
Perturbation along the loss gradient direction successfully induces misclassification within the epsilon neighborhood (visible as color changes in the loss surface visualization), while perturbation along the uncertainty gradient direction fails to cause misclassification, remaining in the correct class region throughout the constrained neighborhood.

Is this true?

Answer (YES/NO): NO